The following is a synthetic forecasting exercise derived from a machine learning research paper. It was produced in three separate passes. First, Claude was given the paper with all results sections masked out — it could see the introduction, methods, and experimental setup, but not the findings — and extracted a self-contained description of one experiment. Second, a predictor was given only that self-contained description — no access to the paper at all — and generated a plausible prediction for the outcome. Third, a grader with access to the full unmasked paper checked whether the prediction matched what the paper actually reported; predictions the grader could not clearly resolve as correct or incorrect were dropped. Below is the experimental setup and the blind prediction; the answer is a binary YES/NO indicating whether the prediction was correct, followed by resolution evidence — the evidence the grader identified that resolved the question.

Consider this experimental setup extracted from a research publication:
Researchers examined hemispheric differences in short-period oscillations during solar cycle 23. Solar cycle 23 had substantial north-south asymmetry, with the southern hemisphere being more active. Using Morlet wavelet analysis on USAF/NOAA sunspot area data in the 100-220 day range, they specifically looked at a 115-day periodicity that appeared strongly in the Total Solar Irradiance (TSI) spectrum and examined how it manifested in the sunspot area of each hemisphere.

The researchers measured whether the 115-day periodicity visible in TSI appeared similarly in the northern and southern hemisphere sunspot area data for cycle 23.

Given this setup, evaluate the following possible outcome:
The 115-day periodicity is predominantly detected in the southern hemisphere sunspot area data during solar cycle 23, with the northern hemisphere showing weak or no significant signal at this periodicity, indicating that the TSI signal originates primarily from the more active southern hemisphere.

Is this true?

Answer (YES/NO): YES